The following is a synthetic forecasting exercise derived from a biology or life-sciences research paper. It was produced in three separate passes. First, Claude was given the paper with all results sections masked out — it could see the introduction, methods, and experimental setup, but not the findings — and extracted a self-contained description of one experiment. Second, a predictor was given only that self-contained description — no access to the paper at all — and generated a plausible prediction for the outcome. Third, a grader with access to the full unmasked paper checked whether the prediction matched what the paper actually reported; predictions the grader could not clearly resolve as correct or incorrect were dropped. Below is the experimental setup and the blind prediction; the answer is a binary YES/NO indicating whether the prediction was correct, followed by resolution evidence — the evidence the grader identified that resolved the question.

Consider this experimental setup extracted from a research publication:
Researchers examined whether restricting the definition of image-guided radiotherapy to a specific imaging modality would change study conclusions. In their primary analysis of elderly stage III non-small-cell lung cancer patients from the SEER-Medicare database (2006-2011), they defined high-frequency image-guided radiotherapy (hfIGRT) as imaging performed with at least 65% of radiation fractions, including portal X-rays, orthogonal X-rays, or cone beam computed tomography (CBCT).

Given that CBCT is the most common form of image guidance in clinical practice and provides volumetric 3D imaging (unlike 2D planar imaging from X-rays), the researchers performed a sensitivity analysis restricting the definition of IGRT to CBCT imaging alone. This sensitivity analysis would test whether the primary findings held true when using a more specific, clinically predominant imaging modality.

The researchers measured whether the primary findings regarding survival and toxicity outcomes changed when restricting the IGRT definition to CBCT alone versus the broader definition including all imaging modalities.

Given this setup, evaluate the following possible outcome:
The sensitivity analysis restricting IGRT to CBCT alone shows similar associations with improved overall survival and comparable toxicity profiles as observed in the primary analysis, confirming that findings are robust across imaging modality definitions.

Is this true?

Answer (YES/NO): NO